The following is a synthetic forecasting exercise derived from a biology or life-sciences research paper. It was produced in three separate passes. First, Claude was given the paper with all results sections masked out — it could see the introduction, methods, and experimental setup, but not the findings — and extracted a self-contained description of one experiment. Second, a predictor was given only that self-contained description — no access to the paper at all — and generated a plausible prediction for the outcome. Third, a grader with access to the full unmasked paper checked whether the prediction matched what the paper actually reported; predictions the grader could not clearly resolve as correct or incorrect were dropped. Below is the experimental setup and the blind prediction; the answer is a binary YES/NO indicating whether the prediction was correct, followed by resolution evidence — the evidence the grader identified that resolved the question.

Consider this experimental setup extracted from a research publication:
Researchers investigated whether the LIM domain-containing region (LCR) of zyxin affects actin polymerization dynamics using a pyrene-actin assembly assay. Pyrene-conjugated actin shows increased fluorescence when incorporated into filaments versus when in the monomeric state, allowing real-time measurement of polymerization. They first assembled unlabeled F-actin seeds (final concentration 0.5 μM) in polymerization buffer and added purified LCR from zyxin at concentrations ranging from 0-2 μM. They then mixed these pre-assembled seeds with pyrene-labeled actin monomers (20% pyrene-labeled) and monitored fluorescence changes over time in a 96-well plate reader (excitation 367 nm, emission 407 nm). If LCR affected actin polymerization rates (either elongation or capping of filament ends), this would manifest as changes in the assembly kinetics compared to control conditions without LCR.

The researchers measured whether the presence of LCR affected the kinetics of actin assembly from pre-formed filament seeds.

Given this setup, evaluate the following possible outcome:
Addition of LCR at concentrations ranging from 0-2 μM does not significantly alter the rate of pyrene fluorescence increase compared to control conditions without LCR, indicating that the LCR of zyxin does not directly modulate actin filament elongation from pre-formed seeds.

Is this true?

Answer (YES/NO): YES